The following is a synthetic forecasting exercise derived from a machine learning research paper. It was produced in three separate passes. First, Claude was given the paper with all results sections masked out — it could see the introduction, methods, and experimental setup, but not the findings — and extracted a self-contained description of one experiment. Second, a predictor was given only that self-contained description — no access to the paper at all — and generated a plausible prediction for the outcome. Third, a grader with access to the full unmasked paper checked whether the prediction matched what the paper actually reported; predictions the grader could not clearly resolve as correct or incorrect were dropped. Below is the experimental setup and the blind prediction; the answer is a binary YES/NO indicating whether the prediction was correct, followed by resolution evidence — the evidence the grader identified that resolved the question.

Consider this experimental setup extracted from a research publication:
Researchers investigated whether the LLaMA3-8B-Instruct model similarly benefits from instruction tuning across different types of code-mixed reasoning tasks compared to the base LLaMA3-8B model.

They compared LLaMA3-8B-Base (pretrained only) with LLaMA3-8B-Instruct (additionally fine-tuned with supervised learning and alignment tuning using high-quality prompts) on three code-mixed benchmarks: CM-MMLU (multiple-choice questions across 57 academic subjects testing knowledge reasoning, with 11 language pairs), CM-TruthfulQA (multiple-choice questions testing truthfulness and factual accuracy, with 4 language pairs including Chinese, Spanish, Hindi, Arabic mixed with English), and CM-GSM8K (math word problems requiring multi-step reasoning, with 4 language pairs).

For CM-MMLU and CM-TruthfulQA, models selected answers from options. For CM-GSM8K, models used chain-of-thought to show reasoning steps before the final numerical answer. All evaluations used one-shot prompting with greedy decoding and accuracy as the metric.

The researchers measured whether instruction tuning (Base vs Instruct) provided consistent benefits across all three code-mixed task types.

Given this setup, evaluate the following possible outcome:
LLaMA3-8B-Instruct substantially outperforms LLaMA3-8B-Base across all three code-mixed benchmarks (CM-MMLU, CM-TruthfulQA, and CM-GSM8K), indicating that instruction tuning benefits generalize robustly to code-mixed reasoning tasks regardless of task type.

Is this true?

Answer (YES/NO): NO